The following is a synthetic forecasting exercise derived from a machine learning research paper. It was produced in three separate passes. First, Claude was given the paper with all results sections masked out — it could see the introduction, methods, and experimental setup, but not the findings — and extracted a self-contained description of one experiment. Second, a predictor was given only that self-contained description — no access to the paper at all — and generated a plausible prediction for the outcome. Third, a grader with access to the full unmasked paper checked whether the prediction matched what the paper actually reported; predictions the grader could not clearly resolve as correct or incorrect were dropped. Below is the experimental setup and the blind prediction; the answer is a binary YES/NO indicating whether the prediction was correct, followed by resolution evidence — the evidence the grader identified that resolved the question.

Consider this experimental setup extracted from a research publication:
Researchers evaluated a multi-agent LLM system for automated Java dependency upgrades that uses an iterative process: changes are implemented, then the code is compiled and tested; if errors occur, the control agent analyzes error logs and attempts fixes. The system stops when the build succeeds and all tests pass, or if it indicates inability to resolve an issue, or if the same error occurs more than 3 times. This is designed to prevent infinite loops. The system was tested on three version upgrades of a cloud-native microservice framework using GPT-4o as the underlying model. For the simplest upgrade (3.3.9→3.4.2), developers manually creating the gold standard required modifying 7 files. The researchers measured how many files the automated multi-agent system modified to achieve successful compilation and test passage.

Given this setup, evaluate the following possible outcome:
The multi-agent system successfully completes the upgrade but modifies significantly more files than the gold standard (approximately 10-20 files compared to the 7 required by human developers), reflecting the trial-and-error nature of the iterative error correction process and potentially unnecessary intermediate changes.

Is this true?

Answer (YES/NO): NO